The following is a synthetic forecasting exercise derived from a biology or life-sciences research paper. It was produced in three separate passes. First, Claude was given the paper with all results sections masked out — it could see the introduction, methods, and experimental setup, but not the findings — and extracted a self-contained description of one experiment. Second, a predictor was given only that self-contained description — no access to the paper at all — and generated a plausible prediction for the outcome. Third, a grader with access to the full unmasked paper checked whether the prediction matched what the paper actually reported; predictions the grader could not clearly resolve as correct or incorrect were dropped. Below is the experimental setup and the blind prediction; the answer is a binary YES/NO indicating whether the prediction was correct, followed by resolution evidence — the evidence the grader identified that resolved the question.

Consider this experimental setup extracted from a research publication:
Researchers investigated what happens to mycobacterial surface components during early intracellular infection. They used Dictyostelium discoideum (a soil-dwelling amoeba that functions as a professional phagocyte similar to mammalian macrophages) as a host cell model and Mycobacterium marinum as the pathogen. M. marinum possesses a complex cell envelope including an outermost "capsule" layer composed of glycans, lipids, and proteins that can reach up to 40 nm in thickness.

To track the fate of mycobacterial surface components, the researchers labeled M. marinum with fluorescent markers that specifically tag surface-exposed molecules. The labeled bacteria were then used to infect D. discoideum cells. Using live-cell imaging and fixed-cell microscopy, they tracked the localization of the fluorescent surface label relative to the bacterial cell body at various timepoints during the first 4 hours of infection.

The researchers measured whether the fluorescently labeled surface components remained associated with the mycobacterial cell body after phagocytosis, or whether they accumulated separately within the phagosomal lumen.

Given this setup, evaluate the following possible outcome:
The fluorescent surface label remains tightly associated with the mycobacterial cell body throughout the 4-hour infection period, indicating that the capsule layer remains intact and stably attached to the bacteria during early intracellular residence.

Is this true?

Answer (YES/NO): NO